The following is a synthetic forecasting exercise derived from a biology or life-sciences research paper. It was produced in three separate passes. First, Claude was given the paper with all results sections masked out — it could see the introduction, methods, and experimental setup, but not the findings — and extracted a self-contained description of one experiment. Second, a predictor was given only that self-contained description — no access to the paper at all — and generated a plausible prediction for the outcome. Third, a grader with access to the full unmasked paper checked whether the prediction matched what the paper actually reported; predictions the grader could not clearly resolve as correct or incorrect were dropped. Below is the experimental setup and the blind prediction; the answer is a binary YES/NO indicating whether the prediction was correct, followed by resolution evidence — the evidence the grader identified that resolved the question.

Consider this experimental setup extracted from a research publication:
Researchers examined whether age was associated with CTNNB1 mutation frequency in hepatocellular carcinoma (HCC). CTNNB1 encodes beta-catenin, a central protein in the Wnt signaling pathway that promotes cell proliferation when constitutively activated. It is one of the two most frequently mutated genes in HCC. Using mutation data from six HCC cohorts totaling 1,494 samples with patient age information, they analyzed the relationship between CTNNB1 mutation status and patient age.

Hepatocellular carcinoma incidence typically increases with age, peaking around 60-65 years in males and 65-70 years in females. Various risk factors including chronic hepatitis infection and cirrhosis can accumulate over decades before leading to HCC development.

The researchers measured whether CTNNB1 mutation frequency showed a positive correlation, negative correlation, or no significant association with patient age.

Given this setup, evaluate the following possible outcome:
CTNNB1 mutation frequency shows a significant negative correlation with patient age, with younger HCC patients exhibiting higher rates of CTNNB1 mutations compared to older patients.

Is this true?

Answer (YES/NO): NO